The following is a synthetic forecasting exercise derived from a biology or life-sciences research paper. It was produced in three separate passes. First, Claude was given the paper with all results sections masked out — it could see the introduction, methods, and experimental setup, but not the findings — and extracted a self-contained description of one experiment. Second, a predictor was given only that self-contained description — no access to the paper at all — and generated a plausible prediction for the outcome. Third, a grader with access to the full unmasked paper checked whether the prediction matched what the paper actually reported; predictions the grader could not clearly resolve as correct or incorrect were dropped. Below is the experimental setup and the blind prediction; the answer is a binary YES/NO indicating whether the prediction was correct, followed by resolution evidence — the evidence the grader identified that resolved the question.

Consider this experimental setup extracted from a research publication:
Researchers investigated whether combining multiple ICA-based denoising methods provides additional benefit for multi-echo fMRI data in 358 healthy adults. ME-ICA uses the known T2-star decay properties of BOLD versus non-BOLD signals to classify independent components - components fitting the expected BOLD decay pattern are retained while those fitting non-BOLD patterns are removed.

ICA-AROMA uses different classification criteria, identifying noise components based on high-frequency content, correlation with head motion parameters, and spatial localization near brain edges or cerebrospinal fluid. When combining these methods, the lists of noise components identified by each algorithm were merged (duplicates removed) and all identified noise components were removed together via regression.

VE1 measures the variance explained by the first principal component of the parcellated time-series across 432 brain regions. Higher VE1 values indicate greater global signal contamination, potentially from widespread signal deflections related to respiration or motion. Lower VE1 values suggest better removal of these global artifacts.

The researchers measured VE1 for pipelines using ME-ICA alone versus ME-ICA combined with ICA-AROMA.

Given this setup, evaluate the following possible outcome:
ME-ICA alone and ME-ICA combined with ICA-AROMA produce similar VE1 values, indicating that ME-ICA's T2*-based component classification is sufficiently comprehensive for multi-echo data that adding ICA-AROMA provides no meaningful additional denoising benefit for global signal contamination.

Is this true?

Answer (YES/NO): NO